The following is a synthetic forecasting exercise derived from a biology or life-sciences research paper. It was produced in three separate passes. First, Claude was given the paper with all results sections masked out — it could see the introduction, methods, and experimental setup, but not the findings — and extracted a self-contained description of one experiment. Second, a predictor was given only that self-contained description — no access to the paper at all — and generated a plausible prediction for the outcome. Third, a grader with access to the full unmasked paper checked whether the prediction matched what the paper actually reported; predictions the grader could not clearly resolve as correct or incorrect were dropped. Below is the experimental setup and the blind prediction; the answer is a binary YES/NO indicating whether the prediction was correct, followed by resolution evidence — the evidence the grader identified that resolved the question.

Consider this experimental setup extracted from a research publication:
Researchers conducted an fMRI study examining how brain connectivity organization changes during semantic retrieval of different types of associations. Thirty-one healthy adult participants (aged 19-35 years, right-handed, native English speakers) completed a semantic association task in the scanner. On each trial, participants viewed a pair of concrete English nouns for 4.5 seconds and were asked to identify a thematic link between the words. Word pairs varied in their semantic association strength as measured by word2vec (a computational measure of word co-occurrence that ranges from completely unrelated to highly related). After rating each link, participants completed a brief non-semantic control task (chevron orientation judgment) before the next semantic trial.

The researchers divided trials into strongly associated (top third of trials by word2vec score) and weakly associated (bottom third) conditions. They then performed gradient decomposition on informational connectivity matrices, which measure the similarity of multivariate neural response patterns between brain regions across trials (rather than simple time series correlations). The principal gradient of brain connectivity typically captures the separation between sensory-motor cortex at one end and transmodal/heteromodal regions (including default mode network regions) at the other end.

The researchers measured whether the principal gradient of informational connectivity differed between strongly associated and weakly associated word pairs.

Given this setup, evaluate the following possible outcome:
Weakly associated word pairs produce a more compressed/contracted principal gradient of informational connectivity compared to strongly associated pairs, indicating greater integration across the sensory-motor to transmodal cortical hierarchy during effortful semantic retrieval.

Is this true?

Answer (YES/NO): YES